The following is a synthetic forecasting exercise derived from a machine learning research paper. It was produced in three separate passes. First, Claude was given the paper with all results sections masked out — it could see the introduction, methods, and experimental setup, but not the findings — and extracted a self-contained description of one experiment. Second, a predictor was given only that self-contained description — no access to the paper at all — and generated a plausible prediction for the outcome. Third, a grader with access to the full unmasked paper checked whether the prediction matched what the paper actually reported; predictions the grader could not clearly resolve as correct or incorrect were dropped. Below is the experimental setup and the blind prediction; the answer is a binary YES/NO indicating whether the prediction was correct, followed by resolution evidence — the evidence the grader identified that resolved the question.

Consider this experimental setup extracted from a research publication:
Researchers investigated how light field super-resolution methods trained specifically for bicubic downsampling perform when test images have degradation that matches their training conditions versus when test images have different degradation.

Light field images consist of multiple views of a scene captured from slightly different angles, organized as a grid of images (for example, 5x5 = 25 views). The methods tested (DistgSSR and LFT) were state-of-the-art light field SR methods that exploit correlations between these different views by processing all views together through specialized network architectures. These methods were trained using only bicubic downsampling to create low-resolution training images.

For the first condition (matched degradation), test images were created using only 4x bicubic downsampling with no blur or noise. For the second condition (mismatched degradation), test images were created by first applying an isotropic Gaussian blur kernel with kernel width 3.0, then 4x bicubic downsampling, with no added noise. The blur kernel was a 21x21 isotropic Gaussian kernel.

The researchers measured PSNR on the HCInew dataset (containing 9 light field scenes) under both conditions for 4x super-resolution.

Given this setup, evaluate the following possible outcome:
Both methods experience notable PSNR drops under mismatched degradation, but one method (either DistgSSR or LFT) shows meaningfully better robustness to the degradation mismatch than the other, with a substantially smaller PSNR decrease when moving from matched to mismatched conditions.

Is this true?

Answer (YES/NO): NO